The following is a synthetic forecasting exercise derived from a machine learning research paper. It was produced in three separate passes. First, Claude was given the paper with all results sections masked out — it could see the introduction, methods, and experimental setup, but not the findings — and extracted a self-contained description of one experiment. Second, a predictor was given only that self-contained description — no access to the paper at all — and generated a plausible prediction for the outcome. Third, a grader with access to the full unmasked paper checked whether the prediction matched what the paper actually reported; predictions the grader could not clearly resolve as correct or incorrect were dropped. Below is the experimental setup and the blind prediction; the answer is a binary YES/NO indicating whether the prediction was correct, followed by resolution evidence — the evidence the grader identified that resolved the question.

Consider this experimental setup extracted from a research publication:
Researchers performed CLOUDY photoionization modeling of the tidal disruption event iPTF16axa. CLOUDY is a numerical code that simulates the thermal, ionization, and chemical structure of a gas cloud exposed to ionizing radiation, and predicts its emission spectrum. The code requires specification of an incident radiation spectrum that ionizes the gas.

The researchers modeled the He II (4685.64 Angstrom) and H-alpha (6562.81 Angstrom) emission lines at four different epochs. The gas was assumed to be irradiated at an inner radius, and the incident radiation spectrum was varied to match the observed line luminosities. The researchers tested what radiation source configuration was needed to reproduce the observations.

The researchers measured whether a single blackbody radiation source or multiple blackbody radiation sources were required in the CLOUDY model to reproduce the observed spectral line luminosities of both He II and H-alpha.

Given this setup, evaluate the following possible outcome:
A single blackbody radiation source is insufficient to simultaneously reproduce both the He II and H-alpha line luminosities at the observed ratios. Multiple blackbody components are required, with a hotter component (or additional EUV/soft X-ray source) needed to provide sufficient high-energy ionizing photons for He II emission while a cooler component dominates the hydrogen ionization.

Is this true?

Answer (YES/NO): YES